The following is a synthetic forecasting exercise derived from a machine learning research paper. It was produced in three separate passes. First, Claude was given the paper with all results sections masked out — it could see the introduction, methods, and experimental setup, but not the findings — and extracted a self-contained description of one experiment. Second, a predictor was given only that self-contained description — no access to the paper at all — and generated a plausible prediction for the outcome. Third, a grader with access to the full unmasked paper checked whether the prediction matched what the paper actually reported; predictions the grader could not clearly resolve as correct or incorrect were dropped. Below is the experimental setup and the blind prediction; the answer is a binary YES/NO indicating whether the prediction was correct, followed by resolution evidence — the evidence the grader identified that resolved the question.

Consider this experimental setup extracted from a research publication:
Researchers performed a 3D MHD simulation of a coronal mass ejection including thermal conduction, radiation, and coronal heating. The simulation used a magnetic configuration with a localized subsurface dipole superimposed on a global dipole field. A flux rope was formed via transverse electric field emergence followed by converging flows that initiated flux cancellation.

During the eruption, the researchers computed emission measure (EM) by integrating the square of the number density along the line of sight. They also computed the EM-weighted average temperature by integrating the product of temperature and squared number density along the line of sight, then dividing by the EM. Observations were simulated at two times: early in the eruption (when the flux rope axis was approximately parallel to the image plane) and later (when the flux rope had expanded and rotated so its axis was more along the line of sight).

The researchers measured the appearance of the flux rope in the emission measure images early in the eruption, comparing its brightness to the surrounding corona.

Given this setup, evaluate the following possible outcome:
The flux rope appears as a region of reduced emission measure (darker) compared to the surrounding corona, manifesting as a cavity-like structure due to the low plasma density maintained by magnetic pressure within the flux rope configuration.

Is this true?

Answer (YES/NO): NO